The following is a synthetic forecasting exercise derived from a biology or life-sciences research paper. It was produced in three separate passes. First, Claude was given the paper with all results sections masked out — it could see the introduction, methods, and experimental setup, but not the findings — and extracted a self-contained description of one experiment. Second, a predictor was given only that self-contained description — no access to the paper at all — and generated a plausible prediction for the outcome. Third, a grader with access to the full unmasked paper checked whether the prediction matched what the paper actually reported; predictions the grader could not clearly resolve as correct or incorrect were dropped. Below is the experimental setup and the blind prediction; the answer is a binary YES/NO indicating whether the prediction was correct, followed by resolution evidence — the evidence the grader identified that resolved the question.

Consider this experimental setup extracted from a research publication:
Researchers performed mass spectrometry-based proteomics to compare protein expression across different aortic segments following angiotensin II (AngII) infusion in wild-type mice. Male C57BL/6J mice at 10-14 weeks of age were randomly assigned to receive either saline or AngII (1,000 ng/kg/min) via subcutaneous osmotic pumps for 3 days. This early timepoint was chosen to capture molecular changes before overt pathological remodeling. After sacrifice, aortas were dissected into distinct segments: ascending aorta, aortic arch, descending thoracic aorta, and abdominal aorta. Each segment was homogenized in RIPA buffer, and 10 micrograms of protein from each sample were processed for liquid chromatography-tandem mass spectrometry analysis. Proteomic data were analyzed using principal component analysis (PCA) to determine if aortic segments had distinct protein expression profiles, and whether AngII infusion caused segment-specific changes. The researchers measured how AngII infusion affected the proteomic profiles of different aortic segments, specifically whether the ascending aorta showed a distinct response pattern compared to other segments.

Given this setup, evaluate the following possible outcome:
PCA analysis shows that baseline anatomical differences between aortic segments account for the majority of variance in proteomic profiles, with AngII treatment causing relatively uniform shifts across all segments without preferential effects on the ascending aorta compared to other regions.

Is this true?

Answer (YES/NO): NO